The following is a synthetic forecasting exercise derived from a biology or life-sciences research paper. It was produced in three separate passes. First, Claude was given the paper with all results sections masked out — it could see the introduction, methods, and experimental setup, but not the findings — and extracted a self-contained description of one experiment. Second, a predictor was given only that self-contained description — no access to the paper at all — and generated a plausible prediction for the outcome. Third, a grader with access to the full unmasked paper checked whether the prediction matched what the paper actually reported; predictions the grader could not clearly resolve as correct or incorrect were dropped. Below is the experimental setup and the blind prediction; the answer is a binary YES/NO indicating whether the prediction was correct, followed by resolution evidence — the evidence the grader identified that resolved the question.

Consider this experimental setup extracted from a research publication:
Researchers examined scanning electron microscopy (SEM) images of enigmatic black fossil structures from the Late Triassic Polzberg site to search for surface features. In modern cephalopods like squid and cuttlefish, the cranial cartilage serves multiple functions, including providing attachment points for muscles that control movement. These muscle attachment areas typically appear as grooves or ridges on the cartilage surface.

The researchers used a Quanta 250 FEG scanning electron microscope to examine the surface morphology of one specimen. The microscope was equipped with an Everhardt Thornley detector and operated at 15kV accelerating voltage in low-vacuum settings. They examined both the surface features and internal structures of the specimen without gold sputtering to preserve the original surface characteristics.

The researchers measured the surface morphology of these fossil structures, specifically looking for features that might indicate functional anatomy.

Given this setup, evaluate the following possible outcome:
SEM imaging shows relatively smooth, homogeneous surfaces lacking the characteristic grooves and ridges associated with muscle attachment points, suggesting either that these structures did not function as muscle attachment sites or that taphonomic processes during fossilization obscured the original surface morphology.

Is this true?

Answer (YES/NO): NO